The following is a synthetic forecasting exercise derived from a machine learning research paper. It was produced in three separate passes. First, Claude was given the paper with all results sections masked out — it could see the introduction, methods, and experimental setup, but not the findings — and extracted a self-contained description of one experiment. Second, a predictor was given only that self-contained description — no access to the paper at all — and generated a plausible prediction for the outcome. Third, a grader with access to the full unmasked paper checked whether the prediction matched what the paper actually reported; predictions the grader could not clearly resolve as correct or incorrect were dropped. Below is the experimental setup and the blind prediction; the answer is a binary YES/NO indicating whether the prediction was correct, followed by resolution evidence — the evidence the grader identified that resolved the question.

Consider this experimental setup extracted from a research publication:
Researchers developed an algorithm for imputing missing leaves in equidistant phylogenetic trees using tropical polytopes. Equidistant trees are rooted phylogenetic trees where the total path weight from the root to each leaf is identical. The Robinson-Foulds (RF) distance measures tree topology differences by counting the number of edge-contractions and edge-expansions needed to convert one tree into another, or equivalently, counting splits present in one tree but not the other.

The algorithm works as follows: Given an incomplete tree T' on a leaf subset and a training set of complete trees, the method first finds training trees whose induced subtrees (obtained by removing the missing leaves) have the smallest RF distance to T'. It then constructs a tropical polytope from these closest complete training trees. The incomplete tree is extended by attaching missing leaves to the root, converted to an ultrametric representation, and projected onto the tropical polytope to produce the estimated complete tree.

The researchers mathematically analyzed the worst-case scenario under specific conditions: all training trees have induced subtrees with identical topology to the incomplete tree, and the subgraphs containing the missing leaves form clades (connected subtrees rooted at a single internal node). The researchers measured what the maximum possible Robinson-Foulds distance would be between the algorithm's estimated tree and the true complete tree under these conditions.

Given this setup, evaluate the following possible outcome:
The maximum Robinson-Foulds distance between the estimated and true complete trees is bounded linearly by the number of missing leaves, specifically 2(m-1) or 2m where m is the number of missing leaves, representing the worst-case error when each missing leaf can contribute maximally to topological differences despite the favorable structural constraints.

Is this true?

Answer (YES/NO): NO